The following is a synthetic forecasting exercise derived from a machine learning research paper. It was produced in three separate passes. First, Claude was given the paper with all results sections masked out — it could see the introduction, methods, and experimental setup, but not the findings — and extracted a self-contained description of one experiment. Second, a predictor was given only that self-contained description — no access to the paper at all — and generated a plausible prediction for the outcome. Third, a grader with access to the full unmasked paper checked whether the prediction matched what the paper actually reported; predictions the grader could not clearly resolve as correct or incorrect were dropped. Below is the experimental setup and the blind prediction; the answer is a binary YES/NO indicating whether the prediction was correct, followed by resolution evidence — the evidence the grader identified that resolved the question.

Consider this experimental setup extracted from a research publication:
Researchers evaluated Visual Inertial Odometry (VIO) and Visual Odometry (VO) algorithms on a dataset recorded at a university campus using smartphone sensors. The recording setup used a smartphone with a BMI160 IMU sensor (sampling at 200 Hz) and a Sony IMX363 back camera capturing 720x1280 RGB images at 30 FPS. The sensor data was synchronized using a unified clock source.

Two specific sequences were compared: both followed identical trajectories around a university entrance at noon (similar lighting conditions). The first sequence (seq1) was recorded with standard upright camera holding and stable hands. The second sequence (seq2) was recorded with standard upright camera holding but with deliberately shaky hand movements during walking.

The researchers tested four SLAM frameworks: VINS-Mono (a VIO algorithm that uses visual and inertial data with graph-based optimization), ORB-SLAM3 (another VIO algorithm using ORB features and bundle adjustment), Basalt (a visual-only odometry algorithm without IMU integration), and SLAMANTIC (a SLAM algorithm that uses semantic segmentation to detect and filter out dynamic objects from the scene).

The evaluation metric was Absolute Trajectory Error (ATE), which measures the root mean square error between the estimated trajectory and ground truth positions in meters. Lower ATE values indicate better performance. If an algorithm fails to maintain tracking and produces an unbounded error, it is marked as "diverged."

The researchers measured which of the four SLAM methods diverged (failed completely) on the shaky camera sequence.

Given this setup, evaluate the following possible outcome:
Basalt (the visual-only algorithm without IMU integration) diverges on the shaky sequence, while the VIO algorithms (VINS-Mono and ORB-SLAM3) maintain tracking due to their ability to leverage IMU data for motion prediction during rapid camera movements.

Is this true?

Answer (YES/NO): NO